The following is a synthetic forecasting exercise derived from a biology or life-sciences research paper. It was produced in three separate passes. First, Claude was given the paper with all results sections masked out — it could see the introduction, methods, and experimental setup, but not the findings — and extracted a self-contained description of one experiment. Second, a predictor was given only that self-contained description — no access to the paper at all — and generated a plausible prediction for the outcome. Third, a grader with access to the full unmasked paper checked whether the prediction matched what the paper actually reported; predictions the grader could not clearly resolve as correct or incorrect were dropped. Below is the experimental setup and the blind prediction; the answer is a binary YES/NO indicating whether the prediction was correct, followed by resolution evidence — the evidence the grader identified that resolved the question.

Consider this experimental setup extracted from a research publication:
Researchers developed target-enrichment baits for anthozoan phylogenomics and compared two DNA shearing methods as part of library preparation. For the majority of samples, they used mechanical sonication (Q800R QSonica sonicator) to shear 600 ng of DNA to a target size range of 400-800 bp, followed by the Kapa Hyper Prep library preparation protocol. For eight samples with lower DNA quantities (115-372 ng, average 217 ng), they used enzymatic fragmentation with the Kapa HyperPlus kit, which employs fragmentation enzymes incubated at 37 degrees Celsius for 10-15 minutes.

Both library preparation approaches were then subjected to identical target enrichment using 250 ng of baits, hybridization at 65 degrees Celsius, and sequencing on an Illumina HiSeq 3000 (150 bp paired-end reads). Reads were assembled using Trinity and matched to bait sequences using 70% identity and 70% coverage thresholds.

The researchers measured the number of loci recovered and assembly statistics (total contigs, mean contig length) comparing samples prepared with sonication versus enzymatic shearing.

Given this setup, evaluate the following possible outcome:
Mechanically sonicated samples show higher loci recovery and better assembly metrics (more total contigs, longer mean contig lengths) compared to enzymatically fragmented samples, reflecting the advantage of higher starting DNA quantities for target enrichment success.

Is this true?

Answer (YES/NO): NO